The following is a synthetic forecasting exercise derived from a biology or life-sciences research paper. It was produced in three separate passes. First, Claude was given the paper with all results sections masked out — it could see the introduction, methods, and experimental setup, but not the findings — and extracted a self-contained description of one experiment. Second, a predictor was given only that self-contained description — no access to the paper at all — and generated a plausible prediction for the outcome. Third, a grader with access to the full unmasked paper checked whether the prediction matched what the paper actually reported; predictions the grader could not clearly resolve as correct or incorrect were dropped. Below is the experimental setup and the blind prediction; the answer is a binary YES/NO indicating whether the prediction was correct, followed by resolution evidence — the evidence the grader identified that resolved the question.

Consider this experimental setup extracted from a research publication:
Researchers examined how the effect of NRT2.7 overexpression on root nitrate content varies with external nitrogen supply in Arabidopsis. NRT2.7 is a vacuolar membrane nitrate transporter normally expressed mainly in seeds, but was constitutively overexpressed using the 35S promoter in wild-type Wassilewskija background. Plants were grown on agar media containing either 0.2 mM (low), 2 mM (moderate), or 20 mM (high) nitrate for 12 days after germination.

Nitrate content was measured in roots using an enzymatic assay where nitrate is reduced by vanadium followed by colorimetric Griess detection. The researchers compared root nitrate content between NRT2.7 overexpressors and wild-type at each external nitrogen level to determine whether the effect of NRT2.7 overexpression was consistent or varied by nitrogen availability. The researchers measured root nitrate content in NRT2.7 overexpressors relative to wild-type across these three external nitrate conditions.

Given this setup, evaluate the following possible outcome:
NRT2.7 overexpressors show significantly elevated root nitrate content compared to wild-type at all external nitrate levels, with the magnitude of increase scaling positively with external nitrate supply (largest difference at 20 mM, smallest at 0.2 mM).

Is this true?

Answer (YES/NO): NO